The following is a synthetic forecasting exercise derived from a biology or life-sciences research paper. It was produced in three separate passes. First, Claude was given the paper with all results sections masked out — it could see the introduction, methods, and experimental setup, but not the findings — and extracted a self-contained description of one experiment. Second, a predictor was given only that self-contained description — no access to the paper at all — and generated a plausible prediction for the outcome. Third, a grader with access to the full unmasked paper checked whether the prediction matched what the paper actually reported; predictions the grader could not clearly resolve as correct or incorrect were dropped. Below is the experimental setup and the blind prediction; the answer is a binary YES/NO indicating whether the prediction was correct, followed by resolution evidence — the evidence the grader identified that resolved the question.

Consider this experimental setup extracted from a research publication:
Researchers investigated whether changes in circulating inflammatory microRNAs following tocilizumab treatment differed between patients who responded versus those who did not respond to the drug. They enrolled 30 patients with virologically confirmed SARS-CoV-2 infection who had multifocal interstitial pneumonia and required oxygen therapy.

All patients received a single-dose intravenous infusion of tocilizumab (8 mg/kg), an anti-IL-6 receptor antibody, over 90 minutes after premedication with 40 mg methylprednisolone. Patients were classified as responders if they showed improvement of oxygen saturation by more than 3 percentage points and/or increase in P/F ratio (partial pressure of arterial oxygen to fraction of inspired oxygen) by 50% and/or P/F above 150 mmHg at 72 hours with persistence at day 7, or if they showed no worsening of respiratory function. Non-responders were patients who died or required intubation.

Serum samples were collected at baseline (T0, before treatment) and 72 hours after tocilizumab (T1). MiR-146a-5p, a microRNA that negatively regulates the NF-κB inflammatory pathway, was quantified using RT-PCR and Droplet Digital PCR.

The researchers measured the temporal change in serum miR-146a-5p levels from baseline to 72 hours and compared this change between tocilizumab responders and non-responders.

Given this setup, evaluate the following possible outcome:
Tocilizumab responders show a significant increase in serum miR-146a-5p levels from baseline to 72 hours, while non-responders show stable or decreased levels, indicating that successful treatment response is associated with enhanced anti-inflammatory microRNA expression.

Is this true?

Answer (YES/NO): YES